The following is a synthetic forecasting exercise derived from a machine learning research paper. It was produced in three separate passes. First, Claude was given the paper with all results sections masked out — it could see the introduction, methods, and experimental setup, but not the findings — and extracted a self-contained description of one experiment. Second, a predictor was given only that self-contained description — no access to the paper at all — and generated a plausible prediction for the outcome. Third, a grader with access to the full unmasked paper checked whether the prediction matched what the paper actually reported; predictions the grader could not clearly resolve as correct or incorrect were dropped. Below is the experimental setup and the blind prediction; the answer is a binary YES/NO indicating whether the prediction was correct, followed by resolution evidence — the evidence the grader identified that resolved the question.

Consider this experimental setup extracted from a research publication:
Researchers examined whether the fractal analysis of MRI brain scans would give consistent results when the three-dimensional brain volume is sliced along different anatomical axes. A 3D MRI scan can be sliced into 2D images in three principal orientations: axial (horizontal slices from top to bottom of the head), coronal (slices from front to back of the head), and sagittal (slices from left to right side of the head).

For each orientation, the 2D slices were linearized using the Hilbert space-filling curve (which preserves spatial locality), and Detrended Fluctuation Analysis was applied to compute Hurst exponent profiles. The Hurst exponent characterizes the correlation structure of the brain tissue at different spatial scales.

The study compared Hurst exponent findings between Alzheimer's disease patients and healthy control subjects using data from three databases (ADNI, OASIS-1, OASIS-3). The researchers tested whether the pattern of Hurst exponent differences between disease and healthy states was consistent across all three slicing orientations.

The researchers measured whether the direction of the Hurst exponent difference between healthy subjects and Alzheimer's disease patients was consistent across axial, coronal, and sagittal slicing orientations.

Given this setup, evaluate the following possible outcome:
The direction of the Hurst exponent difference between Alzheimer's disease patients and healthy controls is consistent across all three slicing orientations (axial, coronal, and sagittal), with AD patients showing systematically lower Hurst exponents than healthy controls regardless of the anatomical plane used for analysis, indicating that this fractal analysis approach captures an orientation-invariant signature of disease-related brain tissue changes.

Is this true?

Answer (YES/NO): NO